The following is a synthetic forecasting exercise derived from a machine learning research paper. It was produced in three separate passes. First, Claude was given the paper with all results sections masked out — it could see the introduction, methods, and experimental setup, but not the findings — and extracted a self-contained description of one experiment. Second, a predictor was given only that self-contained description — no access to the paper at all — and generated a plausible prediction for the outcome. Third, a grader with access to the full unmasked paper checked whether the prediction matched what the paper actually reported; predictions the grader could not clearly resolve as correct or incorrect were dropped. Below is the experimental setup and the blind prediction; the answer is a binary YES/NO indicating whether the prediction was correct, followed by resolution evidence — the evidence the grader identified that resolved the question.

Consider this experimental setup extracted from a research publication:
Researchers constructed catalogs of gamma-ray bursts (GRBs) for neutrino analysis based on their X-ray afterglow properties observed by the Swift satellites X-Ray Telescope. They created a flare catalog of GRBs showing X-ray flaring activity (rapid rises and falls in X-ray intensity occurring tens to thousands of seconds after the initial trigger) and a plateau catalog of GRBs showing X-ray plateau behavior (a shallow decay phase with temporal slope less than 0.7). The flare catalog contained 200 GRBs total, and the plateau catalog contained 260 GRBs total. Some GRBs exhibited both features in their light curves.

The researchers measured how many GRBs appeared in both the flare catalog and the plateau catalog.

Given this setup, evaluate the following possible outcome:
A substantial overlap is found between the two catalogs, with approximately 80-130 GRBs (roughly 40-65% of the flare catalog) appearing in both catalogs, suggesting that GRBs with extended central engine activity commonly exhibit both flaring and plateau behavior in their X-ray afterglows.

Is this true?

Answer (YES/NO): YES